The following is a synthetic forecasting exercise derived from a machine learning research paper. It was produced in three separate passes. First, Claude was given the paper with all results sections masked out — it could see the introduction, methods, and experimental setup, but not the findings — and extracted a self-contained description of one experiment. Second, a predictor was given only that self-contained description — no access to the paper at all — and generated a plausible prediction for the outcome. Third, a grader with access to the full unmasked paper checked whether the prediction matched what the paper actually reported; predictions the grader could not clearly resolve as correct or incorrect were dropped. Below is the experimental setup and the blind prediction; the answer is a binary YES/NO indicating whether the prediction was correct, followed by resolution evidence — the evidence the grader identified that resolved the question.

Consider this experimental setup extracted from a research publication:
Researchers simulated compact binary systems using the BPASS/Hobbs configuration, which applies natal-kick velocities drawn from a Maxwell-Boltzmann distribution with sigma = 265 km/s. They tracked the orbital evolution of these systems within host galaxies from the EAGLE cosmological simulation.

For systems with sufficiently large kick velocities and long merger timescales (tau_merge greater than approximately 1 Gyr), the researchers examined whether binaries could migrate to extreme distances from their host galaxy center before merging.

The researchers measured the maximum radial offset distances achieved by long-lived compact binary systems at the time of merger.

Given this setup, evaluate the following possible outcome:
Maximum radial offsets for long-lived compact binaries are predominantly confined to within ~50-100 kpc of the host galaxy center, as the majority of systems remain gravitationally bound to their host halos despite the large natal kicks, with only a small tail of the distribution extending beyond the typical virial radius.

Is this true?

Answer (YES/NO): NO